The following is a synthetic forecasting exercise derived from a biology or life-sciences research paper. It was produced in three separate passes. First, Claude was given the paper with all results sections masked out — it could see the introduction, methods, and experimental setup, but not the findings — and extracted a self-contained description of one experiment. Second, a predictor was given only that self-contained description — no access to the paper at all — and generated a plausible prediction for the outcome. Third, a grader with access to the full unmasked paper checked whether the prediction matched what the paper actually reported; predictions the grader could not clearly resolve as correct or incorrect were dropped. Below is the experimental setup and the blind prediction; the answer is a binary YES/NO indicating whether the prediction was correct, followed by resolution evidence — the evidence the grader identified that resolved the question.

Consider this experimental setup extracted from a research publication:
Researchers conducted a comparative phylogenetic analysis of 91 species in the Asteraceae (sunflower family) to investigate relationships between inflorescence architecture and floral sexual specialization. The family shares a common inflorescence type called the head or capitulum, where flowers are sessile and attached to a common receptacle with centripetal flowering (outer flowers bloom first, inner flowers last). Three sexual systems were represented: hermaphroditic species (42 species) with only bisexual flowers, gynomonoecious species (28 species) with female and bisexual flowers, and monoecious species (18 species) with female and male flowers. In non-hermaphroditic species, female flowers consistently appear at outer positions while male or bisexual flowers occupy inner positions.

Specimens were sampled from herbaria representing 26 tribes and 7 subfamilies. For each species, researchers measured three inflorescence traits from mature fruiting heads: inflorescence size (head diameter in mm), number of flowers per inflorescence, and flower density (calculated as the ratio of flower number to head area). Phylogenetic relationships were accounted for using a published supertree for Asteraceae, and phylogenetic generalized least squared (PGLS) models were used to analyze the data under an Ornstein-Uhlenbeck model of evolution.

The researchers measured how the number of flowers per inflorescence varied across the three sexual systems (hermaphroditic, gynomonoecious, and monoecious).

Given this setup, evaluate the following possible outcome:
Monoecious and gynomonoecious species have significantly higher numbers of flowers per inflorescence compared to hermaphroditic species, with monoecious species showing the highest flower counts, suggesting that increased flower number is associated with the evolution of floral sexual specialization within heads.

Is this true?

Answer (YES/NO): NO